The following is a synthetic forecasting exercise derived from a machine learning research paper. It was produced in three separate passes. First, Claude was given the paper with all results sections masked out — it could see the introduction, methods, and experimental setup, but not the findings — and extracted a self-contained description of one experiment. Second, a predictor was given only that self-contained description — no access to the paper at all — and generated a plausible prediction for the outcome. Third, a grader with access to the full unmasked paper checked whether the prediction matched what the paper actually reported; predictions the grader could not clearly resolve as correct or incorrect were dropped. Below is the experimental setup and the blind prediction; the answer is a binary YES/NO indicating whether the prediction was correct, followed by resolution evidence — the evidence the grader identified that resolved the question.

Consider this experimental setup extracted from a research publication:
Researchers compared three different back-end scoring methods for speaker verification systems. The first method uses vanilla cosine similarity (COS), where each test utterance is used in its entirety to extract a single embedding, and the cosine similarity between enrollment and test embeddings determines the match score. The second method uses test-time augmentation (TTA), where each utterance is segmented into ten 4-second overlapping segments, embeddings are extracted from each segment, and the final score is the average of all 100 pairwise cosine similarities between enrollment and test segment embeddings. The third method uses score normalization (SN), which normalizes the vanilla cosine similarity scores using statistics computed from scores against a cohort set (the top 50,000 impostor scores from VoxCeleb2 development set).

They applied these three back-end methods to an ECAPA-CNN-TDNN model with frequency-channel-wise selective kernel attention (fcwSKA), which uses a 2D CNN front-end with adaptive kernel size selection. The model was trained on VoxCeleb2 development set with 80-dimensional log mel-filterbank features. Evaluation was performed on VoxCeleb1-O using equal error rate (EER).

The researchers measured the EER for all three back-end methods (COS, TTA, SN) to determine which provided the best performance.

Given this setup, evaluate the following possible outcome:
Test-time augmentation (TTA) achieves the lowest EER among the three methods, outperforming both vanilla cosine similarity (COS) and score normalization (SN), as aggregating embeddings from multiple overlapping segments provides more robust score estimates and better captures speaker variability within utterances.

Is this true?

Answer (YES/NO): NO